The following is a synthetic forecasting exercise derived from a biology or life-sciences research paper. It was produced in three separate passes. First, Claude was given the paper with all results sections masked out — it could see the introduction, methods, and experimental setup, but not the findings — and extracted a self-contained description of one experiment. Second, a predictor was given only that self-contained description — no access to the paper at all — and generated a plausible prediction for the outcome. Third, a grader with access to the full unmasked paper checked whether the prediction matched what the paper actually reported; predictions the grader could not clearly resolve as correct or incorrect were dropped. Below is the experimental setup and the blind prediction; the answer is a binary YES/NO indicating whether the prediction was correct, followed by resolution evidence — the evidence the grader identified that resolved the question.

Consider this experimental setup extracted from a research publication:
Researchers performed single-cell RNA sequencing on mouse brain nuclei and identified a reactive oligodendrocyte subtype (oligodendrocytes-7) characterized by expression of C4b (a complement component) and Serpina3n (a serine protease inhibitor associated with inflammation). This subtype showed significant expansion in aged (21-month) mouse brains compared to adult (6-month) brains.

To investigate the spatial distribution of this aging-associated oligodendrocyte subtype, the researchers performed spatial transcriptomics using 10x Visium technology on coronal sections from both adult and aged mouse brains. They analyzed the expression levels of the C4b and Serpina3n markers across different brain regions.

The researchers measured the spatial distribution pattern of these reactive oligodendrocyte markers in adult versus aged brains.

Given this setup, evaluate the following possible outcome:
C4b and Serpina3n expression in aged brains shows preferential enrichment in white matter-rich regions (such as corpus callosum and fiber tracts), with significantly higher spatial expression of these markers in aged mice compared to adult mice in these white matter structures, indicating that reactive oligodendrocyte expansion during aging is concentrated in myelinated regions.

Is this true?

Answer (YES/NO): NO